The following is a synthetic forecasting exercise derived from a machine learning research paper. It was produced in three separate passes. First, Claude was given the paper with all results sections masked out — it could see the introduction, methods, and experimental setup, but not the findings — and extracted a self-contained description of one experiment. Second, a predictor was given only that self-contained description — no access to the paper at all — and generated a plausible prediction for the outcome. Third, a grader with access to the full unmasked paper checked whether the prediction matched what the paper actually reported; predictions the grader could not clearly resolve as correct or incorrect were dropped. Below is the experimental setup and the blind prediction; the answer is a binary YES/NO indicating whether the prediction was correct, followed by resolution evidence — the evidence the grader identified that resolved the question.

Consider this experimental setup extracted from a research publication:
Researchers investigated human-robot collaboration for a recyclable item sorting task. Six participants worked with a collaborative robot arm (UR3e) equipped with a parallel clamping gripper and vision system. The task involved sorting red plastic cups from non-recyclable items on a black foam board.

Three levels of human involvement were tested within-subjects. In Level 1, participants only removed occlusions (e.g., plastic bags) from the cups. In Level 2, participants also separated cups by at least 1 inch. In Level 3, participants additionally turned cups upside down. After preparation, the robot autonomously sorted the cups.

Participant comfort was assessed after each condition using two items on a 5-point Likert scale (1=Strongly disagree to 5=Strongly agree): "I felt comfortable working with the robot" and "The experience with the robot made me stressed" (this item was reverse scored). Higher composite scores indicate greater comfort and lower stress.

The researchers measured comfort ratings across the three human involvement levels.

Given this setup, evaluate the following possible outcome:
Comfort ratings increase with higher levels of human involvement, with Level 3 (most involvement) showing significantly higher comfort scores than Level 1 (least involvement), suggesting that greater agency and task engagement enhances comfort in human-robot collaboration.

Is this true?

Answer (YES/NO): NO